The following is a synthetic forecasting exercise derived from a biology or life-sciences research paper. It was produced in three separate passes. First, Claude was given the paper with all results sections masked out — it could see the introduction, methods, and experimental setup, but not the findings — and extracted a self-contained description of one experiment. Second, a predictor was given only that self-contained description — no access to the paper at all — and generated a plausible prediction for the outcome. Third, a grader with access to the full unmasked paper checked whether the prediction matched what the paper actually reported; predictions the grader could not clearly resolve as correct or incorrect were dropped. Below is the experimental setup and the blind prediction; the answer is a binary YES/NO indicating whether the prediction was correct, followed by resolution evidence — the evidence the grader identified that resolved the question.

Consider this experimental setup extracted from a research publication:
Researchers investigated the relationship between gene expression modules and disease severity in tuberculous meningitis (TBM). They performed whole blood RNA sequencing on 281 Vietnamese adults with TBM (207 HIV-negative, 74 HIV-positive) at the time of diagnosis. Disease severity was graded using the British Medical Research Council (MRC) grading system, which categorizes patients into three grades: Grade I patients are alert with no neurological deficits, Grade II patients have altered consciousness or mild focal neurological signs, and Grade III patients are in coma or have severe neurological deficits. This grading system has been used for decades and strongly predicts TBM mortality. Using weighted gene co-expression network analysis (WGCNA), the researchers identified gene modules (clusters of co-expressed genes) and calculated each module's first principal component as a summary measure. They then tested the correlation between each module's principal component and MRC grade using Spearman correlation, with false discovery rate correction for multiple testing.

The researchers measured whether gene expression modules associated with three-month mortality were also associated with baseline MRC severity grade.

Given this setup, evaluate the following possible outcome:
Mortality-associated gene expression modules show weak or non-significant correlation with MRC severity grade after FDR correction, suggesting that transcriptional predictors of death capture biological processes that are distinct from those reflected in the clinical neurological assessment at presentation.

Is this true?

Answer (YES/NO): NO